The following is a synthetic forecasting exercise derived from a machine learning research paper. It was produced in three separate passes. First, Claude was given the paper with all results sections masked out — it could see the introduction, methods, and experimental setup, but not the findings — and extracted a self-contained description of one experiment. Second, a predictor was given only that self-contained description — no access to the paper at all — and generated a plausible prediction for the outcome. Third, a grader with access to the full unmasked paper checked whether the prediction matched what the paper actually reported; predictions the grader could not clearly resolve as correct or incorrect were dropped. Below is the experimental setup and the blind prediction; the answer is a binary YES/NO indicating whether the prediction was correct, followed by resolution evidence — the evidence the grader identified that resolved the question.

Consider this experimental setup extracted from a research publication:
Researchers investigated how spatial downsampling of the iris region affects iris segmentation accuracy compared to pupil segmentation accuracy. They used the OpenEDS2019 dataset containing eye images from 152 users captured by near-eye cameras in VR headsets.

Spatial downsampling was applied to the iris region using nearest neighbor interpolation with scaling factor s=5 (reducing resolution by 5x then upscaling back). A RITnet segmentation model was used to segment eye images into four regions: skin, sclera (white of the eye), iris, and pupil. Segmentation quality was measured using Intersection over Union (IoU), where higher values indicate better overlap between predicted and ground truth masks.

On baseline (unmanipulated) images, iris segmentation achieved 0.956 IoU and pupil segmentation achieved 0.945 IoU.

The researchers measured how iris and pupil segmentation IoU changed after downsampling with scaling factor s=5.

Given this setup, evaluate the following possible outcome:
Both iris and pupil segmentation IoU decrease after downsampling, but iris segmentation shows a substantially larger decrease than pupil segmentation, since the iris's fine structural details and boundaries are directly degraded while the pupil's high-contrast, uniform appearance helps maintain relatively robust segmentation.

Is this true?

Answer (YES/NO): NO